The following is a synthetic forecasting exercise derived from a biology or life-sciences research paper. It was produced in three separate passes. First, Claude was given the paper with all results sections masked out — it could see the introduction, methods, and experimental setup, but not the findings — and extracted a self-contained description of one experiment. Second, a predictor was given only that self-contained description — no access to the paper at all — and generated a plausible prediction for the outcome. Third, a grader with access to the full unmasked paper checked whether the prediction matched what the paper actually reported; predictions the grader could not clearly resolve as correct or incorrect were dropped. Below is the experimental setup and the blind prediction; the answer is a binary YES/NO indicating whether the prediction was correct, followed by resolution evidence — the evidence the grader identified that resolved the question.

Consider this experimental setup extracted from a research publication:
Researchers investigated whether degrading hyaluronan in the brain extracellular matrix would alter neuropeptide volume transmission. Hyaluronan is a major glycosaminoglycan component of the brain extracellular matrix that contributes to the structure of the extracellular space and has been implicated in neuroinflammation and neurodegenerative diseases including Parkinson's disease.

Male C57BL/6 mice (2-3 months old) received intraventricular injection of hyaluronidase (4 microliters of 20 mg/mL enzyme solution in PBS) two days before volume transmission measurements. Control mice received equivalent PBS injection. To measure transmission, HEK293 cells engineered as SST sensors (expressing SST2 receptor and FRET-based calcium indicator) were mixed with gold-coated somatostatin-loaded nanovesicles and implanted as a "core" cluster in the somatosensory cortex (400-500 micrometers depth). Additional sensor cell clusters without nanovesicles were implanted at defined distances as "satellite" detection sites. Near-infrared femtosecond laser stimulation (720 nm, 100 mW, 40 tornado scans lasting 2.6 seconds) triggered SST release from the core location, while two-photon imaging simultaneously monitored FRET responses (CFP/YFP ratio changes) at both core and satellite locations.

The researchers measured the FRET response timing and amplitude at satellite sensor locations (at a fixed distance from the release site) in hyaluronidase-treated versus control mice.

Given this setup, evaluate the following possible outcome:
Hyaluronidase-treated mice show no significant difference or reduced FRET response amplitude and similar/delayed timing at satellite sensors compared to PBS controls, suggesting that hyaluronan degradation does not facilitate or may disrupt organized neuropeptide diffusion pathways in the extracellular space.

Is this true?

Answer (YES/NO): NO